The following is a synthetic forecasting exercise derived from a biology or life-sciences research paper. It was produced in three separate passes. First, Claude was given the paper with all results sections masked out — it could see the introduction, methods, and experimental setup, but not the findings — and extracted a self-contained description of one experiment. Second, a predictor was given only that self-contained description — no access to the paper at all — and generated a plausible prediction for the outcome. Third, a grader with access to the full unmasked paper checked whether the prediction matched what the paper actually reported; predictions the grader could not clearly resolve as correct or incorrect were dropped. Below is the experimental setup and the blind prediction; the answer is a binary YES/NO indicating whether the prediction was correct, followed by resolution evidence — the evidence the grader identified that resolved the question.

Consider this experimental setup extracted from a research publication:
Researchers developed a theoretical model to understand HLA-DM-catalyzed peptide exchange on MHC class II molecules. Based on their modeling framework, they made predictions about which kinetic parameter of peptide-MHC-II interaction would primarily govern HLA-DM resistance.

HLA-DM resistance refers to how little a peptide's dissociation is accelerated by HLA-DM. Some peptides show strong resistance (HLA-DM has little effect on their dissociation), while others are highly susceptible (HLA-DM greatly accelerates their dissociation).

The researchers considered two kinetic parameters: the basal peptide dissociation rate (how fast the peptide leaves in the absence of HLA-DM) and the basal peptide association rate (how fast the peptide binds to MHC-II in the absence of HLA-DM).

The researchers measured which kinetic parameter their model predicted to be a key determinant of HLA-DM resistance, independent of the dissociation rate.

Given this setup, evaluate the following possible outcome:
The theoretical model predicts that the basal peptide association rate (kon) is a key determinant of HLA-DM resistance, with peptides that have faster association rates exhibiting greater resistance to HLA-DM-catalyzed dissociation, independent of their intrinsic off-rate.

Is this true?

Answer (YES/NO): YES